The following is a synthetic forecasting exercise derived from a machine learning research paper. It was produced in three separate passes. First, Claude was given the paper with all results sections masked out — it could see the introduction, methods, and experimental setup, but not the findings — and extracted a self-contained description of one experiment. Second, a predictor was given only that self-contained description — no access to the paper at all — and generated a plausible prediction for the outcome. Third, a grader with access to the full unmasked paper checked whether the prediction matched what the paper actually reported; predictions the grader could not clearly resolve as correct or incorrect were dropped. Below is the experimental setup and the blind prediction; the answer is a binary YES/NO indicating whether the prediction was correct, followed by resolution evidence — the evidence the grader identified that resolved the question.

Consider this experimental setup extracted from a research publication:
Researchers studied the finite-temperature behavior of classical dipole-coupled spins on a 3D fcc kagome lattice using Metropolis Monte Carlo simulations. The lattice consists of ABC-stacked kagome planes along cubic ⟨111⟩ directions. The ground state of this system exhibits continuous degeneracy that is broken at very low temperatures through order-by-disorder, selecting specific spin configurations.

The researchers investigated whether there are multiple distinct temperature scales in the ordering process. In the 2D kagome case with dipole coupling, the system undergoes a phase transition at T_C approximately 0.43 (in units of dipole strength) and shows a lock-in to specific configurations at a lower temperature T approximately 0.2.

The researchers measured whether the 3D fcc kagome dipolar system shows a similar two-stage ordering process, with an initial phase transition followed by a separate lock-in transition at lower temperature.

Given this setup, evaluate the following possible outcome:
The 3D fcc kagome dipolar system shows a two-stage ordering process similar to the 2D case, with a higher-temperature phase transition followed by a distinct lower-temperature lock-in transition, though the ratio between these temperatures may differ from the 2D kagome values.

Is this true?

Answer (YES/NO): YES